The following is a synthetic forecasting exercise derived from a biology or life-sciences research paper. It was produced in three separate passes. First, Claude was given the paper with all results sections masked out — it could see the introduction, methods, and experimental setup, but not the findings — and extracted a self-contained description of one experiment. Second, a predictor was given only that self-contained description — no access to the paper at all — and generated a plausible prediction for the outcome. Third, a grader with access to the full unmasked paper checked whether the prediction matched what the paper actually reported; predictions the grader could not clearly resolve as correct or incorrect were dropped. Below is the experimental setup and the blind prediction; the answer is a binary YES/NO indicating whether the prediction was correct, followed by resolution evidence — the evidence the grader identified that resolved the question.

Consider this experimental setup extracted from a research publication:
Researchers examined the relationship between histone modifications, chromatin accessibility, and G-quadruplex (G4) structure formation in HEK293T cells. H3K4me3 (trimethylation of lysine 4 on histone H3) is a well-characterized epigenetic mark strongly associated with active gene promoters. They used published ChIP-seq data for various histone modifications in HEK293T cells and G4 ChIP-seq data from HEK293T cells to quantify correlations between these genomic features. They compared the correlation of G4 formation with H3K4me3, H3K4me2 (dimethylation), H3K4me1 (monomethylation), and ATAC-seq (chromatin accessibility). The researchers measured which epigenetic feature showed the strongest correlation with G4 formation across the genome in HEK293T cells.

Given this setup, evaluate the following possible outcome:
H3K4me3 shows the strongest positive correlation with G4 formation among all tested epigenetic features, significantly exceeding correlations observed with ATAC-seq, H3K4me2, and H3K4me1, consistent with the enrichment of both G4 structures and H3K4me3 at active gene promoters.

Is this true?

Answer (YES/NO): YES